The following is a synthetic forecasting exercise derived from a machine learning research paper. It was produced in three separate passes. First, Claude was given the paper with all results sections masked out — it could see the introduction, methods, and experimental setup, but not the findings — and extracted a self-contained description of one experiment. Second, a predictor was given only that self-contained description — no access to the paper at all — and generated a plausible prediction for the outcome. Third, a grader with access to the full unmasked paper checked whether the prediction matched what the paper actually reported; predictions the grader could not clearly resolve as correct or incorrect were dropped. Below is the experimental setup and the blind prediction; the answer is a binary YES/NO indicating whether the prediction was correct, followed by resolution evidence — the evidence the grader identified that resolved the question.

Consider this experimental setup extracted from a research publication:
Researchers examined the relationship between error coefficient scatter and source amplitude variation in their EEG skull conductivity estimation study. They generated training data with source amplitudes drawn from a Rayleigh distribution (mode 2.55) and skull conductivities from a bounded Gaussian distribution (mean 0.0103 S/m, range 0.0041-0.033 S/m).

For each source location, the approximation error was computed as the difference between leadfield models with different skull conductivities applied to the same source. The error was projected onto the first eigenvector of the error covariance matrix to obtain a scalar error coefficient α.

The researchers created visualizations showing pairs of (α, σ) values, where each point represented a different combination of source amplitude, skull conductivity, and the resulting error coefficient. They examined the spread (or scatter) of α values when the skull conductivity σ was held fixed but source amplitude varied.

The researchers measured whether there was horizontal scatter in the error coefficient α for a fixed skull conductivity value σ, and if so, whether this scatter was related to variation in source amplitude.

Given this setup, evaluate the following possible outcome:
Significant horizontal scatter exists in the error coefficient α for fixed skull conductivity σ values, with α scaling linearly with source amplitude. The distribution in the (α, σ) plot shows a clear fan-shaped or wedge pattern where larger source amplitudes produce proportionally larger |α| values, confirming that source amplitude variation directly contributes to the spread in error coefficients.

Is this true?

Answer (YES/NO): YES